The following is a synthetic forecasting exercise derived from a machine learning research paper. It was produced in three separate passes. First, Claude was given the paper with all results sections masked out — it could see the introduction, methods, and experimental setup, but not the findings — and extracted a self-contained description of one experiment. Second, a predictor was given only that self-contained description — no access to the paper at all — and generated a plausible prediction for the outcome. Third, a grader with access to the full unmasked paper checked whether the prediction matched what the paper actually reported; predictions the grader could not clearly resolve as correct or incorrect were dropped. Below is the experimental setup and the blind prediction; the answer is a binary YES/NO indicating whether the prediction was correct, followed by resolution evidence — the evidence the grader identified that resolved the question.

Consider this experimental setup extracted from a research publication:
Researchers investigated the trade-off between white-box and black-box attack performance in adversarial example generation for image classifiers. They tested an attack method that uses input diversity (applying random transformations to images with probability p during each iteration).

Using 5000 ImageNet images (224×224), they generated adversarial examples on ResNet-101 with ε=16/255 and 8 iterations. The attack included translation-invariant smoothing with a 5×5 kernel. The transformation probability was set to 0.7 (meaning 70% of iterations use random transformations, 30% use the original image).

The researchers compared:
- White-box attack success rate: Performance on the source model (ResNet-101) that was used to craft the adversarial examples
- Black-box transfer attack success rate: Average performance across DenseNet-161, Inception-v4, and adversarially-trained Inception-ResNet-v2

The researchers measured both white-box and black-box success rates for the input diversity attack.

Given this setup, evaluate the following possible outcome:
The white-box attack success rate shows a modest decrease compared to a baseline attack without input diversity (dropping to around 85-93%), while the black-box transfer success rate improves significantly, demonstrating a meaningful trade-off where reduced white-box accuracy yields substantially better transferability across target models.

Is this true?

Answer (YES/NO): NO